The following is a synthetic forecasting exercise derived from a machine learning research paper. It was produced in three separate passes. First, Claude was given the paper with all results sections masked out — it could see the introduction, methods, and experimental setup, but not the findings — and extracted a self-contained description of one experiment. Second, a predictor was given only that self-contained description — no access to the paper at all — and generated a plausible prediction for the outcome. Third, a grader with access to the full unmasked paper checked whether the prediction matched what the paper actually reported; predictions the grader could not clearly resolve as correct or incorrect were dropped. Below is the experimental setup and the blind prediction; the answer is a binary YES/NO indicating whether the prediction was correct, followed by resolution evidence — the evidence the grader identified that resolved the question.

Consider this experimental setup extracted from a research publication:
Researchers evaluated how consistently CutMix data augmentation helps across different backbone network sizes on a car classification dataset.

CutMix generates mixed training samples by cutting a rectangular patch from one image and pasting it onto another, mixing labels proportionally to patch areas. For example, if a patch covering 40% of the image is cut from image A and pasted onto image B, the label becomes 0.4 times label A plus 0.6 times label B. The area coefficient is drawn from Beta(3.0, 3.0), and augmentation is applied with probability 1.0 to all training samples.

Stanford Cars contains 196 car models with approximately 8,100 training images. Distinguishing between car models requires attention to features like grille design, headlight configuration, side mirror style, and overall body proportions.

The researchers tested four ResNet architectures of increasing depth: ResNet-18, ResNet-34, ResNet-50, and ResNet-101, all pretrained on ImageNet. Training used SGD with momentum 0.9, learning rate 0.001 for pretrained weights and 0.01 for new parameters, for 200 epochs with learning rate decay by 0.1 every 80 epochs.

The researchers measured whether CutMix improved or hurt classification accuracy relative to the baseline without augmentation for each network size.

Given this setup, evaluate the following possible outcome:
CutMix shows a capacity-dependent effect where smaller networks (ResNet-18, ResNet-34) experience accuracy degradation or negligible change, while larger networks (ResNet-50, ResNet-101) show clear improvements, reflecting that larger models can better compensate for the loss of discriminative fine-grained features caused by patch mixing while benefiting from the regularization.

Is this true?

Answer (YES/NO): NO